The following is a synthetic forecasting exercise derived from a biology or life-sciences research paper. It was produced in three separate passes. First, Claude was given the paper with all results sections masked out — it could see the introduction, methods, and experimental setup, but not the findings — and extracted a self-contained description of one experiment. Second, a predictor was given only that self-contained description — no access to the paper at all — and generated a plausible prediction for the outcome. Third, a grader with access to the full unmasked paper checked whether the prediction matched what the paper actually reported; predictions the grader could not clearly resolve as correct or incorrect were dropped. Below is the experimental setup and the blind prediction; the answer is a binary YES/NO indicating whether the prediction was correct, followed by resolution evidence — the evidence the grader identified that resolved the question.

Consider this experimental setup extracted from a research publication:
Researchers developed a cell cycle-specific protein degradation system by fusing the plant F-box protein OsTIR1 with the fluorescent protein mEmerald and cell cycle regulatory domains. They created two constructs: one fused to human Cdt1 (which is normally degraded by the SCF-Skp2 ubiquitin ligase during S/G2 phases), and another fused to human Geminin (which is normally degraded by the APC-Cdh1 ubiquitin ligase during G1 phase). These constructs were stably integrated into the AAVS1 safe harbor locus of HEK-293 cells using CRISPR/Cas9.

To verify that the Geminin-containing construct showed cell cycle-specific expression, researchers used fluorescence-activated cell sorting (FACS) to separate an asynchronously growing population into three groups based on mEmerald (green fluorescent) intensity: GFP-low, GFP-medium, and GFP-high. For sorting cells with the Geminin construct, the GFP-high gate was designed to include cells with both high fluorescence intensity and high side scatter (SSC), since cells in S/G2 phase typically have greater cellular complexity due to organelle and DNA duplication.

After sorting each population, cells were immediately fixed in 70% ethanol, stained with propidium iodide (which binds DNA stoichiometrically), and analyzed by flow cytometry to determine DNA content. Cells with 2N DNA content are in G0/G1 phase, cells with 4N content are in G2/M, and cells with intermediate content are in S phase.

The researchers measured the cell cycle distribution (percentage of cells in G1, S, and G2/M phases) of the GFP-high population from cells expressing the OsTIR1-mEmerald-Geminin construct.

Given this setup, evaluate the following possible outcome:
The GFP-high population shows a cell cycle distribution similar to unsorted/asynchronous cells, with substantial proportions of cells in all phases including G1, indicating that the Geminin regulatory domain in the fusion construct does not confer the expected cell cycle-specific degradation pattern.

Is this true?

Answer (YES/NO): NO